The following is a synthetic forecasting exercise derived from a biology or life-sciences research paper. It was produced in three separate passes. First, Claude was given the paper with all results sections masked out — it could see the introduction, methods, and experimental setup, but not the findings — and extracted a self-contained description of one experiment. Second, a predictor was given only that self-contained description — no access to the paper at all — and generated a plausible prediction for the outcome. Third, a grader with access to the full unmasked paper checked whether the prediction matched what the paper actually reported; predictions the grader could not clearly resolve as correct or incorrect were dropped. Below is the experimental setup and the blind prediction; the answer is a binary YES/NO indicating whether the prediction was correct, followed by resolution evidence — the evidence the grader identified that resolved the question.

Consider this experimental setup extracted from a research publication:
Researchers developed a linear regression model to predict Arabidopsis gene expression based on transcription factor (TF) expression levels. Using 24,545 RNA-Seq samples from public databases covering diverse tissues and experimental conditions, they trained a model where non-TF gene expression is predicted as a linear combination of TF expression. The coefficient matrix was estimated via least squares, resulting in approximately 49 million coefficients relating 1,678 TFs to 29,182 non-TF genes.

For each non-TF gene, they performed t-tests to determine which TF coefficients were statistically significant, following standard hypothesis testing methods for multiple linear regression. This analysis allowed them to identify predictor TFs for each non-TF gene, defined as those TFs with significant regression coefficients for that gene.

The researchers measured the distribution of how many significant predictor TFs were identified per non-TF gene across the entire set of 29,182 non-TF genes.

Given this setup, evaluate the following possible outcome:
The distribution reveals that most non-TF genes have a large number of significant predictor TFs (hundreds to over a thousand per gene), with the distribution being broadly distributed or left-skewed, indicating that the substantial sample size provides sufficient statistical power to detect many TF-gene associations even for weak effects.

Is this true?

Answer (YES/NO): NO